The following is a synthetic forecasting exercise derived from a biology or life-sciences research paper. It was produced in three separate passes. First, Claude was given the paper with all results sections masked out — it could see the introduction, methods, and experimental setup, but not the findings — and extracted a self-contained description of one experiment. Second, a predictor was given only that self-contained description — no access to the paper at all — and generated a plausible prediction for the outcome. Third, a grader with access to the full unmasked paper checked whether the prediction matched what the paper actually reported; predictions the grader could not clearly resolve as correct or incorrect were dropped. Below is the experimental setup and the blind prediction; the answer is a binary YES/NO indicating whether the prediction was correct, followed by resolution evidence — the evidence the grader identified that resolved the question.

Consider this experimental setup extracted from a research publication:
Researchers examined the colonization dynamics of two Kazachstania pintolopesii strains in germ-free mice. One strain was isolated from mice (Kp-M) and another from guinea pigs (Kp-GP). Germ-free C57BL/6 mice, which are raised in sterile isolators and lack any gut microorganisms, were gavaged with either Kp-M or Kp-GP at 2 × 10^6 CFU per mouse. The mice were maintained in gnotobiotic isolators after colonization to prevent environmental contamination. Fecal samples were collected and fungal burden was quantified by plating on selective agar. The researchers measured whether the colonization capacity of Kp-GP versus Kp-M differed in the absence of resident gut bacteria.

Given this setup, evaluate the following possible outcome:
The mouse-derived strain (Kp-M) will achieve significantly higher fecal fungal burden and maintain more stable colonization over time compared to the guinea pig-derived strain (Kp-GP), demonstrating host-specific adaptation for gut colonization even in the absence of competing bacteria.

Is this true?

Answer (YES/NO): NO